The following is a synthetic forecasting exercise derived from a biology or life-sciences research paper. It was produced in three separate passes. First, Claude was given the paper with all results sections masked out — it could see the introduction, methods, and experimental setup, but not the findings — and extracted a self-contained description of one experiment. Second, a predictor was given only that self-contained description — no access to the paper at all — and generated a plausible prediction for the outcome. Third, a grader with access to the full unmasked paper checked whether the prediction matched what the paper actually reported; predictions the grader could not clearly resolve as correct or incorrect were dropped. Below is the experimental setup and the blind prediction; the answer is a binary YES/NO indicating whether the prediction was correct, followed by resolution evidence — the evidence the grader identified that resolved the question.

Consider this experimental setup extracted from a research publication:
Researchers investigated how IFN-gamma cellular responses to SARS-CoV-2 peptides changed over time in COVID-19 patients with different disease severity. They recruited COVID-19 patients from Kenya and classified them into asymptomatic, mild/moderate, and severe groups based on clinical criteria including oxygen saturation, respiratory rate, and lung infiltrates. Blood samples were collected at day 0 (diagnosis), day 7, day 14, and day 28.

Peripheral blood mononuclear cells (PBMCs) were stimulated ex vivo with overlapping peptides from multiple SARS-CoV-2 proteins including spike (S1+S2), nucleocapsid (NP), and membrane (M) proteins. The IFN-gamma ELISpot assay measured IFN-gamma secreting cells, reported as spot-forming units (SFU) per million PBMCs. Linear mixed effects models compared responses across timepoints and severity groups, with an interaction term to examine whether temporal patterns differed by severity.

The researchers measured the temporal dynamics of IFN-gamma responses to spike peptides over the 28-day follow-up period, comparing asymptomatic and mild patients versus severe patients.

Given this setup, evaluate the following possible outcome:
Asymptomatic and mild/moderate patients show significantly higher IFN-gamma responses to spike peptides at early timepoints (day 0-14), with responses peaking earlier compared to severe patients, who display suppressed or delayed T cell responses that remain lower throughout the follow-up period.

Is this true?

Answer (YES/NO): NO